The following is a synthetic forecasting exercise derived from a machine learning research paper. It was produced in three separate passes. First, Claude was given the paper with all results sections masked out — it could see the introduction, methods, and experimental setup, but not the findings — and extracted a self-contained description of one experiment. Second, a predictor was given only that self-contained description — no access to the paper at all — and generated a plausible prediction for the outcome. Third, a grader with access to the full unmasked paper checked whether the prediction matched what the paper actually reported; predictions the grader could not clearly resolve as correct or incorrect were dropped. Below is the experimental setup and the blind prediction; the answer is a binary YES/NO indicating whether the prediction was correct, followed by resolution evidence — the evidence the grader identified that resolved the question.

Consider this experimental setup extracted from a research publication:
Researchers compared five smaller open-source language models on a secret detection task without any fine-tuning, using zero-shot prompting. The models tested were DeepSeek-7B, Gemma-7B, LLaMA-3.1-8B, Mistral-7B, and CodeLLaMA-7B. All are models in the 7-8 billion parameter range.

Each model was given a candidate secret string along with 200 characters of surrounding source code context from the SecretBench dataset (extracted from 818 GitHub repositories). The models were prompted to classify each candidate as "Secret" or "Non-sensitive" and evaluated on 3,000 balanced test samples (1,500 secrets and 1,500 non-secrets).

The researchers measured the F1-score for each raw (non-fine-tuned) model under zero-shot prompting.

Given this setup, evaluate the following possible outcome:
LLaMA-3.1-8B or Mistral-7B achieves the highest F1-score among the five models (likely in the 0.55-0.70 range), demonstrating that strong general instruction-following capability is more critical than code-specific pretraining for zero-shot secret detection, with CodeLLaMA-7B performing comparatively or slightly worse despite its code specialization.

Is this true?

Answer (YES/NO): NO